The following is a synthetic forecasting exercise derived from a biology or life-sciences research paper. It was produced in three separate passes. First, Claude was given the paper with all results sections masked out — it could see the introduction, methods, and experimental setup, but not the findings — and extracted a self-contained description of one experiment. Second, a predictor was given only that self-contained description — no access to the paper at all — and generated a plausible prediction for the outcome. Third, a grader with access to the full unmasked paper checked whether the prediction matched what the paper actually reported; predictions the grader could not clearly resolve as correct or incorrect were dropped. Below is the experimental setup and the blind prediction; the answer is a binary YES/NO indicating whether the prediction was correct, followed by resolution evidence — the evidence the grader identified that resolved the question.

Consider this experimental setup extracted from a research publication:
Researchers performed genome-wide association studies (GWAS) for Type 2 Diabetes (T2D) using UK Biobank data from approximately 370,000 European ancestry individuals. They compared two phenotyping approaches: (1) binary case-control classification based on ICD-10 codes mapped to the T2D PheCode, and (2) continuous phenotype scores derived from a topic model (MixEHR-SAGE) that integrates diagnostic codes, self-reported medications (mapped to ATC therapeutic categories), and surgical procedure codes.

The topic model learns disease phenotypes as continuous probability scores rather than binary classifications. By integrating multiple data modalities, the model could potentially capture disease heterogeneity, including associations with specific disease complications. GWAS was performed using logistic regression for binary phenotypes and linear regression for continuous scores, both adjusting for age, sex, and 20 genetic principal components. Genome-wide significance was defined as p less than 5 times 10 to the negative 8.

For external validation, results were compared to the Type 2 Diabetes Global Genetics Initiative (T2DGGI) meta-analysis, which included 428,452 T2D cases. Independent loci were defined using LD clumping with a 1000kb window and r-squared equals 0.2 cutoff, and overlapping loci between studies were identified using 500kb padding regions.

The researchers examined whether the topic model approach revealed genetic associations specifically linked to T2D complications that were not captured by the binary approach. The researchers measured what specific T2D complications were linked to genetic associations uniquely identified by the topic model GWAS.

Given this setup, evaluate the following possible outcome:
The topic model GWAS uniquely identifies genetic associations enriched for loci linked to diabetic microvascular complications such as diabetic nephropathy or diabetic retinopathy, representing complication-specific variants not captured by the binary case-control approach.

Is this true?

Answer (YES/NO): YES